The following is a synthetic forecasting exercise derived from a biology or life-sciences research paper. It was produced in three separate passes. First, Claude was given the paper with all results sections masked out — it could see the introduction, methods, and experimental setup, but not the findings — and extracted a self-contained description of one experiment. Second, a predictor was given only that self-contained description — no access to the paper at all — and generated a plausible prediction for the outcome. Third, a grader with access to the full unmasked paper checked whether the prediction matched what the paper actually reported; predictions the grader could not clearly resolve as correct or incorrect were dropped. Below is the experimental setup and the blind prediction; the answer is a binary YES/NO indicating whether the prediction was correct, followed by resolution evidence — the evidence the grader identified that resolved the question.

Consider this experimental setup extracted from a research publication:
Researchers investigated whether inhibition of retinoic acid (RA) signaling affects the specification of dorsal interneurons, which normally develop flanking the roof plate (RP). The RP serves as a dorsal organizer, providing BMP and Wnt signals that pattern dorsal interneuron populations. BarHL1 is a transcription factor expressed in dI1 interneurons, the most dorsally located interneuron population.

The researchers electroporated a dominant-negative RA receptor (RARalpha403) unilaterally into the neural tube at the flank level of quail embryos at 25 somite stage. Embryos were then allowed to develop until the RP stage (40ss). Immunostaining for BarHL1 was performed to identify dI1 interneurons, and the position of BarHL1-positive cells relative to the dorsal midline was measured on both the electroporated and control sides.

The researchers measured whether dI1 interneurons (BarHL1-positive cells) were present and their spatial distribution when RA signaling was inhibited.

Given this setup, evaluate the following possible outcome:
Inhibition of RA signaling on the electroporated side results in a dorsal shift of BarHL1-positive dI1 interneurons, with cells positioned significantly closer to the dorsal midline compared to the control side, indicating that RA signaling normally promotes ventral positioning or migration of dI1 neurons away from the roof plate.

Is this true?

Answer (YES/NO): YES